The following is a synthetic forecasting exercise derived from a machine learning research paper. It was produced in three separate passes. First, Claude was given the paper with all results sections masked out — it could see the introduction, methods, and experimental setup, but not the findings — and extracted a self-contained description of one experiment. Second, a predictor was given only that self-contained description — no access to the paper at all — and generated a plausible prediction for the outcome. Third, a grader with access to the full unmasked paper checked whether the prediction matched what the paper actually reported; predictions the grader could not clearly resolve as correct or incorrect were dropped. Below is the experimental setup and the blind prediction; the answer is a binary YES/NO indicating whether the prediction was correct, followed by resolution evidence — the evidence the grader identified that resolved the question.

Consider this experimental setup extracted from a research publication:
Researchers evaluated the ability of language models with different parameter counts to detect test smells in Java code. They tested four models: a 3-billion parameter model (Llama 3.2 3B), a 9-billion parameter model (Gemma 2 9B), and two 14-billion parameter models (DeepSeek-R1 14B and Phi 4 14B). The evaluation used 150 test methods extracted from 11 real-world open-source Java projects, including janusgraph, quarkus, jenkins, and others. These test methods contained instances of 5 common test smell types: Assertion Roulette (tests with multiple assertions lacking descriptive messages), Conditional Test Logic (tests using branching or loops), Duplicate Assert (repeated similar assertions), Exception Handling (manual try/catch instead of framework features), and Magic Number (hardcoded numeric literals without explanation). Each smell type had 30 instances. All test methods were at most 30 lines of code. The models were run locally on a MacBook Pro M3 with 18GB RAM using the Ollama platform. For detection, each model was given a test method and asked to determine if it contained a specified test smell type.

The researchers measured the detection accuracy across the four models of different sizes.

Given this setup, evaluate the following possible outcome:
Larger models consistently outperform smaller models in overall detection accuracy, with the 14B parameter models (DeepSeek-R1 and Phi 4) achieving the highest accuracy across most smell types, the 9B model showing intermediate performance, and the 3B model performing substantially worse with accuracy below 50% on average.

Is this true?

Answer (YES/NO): NO